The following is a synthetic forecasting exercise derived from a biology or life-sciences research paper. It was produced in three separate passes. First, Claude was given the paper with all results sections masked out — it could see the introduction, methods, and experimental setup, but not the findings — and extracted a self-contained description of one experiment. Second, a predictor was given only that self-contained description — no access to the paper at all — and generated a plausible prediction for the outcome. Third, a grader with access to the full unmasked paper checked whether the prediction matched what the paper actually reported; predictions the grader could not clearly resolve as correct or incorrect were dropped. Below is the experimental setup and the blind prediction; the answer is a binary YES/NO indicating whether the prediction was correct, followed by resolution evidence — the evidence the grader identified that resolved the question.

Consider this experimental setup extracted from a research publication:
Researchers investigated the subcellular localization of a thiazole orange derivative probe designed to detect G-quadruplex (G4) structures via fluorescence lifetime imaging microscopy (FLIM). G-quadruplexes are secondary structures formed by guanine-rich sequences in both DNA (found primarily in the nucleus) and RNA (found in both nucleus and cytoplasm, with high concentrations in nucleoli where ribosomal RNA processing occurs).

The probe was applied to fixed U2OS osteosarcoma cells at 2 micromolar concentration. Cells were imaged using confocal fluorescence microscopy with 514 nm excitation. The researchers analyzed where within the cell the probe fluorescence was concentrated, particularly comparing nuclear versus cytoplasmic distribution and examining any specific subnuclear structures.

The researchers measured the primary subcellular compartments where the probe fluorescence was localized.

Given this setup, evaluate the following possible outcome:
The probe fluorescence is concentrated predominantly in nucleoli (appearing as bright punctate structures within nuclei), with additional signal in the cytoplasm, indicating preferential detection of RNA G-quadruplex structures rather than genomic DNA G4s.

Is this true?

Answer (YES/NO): YES